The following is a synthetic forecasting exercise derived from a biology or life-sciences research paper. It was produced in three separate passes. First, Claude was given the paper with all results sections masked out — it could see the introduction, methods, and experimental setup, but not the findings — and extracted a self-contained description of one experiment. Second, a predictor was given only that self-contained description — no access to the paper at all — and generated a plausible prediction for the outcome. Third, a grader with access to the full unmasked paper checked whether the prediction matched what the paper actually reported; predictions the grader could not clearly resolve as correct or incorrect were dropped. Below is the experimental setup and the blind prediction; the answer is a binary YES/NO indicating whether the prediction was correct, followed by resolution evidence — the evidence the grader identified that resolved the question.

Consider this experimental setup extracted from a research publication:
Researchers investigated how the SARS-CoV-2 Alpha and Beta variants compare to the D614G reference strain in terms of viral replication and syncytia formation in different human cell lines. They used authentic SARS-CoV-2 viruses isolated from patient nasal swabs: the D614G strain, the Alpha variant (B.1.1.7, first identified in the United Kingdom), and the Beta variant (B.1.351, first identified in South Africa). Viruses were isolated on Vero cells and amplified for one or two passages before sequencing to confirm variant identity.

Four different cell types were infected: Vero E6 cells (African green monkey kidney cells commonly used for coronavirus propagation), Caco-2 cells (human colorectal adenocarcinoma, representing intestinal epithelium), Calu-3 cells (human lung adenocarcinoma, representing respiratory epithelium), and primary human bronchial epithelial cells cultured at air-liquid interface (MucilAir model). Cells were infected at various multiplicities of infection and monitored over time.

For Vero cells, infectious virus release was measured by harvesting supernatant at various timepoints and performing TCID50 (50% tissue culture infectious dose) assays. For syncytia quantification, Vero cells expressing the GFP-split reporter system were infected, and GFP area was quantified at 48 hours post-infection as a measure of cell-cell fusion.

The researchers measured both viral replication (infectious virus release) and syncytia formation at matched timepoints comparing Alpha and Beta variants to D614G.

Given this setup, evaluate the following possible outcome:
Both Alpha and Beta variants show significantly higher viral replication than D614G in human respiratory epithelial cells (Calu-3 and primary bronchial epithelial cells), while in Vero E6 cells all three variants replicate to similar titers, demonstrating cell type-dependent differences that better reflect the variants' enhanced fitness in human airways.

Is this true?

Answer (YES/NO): NO